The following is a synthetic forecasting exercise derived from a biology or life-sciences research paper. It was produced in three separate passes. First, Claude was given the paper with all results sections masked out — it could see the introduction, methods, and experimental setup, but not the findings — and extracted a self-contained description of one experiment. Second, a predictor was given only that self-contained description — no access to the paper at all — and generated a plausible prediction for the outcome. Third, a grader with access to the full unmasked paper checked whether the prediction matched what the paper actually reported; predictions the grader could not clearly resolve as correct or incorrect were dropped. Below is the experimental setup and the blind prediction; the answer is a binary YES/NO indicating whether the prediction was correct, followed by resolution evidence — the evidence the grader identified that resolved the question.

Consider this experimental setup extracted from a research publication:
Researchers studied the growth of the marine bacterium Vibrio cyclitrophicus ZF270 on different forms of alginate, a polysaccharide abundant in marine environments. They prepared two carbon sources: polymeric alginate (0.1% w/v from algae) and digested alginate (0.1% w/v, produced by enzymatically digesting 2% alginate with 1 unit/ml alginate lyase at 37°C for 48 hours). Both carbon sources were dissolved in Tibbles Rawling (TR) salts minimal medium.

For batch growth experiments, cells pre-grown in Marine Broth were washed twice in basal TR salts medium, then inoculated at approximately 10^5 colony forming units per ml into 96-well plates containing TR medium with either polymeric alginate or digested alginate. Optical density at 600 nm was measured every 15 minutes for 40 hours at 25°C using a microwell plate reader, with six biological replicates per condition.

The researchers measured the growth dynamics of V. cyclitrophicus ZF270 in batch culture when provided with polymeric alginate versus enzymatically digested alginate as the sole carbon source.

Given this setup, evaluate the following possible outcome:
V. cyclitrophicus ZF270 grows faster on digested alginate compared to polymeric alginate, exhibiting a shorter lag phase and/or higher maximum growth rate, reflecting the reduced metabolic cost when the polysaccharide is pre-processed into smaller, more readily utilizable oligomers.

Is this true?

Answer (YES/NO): YES